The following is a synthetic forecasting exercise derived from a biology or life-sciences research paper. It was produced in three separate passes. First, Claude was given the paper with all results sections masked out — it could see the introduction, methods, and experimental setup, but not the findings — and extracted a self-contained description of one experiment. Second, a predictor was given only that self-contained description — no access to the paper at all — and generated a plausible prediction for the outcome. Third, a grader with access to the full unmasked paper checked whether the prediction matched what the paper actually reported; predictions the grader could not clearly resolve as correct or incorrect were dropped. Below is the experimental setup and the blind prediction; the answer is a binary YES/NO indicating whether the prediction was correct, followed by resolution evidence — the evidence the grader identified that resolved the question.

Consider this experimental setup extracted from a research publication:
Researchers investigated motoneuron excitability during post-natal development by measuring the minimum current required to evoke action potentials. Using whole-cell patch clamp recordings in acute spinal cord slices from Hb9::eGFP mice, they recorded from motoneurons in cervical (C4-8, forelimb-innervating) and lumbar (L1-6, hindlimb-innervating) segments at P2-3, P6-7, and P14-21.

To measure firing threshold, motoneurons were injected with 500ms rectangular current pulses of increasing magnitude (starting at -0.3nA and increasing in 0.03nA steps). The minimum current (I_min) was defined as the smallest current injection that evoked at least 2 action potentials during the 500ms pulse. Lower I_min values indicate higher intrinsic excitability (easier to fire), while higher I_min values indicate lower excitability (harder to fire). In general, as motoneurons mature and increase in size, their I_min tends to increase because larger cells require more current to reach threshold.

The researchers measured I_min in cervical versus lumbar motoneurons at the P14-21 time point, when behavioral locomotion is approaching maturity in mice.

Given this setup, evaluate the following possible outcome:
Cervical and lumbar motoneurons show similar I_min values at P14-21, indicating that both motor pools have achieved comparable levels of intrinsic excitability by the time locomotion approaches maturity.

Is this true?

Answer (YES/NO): YES